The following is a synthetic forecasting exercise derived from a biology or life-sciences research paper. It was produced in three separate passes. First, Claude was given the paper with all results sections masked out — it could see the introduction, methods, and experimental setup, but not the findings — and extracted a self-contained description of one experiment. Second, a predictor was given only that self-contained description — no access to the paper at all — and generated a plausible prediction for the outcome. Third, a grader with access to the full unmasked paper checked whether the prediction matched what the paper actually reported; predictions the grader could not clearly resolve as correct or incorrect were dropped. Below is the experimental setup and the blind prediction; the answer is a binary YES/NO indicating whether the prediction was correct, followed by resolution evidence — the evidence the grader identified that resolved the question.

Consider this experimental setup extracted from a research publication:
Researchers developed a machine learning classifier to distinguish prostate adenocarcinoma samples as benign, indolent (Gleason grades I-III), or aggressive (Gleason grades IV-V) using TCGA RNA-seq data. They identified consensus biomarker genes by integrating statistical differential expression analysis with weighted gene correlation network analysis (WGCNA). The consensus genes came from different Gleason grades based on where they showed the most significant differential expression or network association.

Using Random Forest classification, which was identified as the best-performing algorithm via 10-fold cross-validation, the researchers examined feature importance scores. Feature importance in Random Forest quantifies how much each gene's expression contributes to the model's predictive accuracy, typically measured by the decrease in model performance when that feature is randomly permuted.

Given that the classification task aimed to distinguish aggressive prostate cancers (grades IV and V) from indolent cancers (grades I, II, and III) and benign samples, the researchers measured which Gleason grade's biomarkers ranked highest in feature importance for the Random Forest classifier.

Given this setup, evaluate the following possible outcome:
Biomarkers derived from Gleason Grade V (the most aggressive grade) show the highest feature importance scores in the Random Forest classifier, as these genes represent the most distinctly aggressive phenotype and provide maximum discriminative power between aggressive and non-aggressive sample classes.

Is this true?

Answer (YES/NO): NO